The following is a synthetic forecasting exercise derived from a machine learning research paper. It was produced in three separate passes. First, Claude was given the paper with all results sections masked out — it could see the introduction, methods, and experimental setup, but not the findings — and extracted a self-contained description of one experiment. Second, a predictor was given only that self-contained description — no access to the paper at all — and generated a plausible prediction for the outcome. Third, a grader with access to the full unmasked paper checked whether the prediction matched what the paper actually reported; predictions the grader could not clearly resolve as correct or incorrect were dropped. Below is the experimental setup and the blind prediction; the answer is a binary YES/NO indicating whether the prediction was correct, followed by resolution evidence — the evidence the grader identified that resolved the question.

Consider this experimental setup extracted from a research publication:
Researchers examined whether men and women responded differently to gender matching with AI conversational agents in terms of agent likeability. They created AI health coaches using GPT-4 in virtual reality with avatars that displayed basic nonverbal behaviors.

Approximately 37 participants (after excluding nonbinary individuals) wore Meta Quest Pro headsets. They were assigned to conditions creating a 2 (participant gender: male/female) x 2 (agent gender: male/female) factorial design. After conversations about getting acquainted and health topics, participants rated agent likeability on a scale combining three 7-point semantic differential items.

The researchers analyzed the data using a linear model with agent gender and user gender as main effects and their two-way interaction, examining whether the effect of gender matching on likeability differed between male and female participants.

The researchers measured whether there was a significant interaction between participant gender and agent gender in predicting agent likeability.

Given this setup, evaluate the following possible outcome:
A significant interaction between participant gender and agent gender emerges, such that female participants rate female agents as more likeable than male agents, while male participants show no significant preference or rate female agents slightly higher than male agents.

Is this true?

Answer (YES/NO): NO